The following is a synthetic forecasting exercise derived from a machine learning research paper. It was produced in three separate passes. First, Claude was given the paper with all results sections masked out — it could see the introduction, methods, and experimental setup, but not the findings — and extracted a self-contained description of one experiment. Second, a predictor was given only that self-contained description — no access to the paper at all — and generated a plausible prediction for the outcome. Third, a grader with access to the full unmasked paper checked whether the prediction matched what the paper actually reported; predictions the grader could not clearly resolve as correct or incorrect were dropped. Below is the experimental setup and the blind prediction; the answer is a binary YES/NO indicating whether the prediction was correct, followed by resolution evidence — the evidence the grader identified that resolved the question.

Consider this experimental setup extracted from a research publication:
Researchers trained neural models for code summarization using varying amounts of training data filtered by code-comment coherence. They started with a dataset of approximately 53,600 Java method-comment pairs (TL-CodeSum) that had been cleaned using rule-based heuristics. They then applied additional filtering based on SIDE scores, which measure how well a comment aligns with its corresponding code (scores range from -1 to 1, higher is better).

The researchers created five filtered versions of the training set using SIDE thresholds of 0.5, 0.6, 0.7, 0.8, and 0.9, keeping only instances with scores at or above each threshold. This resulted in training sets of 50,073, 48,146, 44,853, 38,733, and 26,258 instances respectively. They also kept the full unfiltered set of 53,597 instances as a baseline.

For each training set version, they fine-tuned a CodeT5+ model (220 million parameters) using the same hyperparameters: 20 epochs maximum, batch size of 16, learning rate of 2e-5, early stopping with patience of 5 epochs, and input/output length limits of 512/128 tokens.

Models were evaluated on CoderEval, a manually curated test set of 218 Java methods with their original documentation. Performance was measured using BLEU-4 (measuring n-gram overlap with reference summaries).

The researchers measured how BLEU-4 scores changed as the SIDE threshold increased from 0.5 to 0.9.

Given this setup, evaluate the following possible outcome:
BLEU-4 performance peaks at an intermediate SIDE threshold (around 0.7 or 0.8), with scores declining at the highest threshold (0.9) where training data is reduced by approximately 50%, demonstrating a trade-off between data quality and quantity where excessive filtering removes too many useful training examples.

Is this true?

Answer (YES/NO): NO